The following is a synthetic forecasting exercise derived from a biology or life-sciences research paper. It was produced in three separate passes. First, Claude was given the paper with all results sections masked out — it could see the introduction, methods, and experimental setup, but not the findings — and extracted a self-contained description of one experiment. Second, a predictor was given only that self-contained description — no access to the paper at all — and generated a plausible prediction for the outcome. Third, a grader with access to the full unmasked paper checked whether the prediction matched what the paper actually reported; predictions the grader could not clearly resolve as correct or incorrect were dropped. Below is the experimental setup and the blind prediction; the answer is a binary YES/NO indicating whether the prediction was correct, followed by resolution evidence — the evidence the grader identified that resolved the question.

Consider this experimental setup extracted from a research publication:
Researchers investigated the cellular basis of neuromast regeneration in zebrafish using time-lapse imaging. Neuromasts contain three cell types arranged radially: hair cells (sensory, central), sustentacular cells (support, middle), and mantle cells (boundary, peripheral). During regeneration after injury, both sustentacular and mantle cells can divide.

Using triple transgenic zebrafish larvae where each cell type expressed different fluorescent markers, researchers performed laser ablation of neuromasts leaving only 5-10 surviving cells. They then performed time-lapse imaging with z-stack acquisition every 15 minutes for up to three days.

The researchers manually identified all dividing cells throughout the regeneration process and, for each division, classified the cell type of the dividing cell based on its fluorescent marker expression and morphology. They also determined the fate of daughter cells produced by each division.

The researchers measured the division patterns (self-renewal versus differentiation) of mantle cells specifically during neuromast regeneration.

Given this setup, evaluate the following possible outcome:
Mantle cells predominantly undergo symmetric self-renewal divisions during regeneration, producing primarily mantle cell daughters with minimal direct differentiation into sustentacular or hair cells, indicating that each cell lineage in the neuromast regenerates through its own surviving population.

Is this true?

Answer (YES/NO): NO